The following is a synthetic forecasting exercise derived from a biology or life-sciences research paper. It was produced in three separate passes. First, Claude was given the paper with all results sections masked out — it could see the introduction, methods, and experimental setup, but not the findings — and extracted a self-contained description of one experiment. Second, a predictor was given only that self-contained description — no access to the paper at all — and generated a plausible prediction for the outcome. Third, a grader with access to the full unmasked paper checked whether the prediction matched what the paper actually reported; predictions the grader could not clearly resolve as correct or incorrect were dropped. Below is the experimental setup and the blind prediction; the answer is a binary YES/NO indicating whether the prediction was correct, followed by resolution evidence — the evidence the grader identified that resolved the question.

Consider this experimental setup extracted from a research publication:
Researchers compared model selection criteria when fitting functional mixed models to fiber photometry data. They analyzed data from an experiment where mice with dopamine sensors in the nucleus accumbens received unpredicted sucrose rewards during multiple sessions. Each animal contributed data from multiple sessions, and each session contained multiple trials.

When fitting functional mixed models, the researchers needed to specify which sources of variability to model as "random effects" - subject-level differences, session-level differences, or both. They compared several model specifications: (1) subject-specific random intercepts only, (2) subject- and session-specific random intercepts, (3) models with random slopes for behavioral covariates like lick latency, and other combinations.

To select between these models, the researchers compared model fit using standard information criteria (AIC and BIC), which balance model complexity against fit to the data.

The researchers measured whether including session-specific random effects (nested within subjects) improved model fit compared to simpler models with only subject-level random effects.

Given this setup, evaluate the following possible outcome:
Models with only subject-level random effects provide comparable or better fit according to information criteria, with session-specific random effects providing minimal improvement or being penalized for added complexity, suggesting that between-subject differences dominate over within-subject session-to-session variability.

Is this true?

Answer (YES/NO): NO